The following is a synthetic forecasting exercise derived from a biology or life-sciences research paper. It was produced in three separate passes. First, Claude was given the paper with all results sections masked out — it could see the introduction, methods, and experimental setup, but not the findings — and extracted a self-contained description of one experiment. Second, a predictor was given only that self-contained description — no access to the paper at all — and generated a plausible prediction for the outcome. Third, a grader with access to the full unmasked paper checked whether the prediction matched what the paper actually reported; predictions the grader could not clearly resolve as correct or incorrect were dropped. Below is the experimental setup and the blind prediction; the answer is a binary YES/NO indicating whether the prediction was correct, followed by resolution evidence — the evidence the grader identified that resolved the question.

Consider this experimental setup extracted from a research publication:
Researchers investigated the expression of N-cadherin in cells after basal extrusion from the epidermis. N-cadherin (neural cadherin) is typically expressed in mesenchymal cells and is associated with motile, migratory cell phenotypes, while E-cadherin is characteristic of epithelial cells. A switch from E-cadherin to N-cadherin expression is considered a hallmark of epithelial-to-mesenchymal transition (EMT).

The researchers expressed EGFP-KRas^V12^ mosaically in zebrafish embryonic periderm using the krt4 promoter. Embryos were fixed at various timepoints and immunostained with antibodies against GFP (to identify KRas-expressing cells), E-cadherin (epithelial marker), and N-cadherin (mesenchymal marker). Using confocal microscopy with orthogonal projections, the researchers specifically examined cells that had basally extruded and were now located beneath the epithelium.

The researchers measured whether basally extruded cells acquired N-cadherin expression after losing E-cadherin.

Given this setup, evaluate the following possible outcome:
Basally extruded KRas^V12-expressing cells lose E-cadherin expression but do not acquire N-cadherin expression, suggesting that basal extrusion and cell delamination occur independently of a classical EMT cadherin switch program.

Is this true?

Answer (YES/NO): NO